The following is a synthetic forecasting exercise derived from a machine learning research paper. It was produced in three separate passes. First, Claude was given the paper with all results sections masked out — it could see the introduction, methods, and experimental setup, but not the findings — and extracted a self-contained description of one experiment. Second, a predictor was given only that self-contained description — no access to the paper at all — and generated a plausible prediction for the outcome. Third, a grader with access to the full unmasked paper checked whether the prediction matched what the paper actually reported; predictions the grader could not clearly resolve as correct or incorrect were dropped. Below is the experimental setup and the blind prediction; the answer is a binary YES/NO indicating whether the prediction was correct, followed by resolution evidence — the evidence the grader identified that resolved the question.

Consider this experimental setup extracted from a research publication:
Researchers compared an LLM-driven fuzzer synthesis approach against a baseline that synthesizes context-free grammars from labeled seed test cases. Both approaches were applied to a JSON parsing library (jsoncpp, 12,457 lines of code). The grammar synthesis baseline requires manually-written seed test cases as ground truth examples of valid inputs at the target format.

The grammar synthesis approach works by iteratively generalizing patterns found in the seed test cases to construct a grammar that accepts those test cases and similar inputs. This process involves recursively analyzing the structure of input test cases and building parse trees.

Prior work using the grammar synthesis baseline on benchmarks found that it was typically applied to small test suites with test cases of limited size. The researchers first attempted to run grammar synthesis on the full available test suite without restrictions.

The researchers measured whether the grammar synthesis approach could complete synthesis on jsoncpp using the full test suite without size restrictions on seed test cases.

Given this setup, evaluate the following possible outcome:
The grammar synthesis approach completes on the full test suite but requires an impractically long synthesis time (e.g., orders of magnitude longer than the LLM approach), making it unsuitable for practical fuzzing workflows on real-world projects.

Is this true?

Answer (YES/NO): NO